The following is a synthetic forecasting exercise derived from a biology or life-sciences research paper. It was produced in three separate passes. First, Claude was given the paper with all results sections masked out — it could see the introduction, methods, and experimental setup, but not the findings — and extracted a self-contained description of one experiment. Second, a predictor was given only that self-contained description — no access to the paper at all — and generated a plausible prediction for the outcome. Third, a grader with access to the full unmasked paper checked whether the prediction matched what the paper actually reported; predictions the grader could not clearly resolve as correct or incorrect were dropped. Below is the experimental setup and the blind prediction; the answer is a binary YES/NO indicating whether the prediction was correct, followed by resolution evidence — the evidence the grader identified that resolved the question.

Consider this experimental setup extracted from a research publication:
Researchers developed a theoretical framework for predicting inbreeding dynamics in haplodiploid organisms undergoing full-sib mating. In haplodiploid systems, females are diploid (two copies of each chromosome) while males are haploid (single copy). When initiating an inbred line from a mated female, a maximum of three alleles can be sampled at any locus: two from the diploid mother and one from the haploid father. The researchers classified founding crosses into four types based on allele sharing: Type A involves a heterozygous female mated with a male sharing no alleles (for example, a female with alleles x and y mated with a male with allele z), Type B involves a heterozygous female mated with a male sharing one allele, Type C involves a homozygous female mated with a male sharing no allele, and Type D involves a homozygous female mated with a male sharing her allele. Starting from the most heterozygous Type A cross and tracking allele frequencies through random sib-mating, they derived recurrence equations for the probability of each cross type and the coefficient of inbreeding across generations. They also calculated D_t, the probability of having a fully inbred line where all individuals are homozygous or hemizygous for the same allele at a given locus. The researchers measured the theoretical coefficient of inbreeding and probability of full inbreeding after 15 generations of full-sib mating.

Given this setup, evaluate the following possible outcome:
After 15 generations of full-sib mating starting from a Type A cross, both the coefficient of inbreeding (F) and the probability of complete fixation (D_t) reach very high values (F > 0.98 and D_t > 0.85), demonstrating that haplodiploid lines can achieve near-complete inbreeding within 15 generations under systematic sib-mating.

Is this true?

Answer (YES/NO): NO